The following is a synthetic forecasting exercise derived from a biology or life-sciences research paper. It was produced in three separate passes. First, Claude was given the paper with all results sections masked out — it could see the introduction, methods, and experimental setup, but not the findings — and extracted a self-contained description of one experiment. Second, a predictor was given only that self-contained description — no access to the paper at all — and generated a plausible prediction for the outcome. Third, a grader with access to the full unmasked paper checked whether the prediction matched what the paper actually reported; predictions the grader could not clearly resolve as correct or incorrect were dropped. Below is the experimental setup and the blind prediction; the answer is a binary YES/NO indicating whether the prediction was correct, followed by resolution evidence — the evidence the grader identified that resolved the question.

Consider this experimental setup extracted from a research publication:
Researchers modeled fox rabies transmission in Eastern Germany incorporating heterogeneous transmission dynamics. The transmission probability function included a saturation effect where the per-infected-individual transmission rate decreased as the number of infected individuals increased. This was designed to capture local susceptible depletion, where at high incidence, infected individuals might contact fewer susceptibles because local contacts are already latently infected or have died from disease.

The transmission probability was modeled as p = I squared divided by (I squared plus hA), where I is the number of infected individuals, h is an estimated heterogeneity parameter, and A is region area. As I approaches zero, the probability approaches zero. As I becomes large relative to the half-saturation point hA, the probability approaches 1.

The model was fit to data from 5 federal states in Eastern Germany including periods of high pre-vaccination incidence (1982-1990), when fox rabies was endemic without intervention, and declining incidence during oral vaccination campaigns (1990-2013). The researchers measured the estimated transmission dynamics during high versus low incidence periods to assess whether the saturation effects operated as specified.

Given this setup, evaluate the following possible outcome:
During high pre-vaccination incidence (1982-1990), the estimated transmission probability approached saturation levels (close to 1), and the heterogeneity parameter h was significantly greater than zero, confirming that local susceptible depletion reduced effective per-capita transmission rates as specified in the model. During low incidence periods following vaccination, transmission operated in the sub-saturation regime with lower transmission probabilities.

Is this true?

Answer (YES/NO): NO